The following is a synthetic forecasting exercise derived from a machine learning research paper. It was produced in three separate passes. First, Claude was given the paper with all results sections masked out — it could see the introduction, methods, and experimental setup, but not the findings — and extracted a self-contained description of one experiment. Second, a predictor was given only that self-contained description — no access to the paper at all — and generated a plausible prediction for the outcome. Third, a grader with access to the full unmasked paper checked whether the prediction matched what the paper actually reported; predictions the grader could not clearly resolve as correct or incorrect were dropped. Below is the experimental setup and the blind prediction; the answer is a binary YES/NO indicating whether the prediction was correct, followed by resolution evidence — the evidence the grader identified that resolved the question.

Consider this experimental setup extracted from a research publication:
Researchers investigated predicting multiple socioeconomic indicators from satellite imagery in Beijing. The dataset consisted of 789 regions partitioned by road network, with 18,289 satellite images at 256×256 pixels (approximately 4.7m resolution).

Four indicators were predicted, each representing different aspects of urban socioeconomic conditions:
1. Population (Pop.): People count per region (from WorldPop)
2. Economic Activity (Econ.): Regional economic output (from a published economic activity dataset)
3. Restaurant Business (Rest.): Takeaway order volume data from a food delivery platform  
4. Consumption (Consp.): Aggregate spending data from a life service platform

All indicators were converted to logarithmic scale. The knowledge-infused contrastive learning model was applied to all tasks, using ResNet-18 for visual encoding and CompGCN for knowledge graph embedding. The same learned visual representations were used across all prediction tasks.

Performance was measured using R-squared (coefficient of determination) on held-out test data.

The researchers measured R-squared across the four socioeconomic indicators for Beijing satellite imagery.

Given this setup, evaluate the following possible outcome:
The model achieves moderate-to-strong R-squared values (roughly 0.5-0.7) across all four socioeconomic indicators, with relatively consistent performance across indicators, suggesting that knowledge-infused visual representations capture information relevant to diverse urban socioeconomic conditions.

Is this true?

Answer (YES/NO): NO